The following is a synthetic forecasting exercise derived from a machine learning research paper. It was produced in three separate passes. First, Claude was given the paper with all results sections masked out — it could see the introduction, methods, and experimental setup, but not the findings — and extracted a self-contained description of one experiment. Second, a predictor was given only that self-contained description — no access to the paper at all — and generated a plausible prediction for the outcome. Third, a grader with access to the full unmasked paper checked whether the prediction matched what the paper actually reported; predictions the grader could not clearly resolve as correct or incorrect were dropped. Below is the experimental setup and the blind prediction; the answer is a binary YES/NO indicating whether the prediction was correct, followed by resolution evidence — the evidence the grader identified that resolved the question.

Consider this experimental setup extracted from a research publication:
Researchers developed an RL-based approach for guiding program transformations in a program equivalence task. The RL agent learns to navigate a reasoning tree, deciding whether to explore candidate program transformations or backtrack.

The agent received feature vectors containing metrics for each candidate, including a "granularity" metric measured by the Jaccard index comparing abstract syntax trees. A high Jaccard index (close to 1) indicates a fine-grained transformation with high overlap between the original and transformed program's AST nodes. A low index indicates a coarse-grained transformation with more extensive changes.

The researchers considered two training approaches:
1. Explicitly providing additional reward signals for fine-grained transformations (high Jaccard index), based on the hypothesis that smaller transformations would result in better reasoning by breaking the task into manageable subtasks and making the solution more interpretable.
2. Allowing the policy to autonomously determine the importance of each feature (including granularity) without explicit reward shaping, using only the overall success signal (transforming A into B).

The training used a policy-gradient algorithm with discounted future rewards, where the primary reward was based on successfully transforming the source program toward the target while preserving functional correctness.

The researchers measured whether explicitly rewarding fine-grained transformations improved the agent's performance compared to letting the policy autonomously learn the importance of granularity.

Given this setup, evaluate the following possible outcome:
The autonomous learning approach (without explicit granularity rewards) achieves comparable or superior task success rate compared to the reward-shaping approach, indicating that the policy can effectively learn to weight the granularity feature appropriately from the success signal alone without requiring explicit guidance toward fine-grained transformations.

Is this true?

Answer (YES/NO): YES